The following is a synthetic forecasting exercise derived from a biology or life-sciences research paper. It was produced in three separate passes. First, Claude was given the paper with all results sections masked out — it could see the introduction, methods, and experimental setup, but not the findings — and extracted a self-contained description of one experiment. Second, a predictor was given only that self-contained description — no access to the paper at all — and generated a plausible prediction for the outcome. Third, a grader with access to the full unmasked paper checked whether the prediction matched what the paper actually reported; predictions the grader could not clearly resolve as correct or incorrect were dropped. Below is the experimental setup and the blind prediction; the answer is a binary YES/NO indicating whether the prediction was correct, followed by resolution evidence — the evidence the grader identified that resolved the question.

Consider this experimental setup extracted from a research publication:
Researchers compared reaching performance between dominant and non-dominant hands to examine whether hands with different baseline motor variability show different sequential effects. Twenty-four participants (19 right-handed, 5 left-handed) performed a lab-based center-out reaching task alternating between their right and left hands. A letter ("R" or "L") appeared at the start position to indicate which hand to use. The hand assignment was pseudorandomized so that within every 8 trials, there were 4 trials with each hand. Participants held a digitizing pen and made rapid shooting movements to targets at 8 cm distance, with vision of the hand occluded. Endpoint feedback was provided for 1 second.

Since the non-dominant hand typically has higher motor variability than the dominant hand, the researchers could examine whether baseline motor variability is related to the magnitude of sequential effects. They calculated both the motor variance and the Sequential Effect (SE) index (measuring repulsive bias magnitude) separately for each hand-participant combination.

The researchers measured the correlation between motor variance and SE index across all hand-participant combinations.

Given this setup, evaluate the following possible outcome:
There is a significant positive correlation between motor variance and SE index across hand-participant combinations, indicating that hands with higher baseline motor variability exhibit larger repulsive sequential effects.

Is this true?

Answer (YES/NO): YES